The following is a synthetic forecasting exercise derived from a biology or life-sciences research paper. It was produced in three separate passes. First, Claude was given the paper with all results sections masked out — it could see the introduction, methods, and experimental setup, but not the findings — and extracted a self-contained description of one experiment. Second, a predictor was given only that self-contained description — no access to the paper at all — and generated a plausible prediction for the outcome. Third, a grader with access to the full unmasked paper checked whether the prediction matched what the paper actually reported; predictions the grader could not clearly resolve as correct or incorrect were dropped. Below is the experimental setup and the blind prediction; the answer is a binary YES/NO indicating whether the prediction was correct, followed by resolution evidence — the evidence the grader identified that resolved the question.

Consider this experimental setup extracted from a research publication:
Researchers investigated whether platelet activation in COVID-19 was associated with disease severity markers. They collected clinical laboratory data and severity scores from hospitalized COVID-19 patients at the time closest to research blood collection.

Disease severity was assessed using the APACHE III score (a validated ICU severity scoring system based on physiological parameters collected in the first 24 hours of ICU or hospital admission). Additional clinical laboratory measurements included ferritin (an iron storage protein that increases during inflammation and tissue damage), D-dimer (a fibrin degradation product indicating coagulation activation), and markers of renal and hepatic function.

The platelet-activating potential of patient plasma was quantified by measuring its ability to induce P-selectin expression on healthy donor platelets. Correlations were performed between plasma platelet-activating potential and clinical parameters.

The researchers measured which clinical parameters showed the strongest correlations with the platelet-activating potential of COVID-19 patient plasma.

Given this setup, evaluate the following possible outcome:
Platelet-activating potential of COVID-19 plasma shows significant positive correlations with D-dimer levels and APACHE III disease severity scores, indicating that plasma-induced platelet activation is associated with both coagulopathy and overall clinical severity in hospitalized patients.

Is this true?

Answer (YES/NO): NO